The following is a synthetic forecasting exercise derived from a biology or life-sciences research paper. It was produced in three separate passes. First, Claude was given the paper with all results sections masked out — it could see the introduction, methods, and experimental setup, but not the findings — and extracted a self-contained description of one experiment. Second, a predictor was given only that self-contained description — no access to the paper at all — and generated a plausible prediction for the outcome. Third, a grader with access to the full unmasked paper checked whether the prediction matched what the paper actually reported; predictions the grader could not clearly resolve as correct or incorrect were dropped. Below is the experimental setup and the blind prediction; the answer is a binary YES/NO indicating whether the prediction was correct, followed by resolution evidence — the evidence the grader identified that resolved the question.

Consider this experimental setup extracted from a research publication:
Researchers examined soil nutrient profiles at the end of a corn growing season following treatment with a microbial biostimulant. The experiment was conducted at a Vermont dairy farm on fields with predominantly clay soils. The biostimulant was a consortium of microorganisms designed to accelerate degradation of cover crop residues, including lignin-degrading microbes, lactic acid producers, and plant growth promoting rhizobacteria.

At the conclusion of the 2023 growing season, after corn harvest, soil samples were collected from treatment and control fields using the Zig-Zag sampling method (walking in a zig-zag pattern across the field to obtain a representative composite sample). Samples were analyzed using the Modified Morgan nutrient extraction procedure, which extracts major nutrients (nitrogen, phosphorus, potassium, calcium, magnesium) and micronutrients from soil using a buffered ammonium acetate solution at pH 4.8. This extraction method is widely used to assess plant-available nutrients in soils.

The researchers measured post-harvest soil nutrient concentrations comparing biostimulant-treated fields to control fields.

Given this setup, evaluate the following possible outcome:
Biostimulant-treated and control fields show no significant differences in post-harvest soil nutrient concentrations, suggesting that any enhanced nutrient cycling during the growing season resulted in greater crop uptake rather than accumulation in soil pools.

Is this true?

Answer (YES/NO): NO